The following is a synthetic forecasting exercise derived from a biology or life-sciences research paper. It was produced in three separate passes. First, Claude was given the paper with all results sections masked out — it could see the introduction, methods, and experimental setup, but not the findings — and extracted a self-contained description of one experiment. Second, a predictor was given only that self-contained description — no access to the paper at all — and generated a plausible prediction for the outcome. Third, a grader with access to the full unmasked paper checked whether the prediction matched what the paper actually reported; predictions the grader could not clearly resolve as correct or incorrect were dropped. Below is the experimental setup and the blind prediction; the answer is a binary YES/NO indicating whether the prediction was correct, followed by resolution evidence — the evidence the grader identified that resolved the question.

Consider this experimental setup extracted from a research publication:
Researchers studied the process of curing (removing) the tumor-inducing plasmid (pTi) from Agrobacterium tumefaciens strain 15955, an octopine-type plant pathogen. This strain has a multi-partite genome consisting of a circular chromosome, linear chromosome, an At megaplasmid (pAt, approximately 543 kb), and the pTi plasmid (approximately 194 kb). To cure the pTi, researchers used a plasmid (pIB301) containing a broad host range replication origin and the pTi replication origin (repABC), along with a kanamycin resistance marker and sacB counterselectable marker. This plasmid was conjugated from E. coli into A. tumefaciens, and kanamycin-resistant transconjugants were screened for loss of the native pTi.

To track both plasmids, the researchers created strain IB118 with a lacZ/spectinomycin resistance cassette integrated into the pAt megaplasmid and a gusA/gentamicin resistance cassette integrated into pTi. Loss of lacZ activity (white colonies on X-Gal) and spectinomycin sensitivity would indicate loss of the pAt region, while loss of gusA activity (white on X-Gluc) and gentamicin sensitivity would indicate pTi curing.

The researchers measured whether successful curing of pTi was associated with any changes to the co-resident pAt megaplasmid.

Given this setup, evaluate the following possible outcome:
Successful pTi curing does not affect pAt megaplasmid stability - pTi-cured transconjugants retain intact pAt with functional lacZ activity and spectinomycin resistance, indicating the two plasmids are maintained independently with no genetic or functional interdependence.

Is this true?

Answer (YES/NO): NO